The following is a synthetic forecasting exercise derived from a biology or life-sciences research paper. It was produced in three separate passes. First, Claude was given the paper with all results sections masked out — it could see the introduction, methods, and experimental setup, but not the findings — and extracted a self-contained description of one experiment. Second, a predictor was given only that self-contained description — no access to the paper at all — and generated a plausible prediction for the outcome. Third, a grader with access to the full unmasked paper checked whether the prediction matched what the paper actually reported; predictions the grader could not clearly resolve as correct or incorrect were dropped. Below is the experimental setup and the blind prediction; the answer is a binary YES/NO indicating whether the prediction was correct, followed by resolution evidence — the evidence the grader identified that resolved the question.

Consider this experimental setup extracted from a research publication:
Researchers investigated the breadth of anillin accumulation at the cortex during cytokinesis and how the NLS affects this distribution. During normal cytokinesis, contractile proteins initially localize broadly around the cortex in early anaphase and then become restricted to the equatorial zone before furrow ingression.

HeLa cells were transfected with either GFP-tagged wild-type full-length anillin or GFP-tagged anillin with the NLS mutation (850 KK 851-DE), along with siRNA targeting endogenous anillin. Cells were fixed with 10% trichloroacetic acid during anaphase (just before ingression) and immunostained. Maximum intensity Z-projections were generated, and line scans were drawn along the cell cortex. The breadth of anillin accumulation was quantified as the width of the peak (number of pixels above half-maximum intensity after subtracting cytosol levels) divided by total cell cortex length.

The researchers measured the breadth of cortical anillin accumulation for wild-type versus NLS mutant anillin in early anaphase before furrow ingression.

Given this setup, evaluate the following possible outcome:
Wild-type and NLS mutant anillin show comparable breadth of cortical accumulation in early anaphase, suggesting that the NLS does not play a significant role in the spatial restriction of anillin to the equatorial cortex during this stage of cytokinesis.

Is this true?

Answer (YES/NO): NO